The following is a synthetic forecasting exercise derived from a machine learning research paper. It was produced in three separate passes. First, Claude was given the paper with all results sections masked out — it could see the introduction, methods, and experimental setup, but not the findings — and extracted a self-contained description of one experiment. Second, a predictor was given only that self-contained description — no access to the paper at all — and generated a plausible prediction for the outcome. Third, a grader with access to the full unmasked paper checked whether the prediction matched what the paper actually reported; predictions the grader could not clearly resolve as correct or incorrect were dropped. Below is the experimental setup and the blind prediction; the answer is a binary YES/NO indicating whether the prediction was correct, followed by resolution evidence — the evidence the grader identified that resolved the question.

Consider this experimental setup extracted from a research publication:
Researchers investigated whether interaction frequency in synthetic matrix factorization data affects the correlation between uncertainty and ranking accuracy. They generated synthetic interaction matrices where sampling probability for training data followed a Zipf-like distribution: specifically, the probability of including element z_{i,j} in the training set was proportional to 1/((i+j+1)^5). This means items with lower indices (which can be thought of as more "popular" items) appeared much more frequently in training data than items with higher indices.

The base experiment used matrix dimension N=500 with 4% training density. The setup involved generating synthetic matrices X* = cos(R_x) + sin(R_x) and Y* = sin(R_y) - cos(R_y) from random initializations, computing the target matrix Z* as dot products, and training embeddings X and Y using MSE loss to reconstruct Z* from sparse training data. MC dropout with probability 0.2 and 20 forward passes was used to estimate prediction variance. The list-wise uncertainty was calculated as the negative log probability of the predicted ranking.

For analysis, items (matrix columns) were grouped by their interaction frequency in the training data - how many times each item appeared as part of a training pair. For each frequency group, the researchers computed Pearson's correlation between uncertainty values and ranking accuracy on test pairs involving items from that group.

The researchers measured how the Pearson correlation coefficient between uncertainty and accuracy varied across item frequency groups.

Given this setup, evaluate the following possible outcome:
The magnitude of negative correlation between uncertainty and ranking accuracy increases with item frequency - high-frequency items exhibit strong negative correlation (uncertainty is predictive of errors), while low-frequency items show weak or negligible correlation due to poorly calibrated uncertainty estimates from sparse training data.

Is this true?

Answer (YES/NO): YES